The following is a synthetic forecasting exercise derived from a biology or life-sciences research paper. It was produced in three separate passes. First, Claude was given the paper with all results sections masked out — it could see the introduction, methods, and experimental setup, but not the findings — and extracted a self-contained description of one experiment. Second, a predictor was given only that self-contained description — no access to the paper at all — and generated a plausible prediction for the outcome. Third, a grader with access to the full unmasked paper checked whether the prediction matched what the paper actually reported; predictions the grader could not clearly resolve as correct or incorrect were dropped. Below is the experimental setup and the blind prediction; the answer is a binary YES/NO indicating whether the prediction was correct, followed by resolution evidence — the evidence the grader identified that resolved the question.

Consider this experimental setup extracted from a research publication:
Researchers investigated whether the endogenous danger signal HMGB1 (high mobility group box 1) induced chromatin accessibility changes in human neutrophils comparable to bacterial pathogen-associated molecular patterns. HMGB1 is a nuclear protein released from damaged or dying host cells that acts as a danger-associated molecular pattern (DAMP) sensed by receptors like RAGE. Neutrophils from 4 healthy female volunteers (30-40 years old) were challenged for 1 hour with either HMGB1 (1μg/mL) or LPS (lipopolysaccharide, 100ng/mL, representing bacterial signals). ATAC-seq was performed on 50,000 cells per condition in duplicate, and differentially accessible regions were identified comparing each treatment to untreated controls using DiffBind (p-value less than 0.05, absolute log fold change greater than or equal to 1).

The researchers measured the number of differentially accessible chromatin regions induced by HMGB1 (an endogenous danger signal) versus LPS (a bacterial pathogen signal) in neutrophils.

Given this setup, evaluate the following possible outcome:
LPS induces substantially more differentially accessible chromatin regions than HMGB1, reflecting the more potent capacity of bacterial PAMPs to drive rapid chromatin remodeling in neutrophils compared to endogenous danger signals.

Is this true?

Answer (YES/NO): NO